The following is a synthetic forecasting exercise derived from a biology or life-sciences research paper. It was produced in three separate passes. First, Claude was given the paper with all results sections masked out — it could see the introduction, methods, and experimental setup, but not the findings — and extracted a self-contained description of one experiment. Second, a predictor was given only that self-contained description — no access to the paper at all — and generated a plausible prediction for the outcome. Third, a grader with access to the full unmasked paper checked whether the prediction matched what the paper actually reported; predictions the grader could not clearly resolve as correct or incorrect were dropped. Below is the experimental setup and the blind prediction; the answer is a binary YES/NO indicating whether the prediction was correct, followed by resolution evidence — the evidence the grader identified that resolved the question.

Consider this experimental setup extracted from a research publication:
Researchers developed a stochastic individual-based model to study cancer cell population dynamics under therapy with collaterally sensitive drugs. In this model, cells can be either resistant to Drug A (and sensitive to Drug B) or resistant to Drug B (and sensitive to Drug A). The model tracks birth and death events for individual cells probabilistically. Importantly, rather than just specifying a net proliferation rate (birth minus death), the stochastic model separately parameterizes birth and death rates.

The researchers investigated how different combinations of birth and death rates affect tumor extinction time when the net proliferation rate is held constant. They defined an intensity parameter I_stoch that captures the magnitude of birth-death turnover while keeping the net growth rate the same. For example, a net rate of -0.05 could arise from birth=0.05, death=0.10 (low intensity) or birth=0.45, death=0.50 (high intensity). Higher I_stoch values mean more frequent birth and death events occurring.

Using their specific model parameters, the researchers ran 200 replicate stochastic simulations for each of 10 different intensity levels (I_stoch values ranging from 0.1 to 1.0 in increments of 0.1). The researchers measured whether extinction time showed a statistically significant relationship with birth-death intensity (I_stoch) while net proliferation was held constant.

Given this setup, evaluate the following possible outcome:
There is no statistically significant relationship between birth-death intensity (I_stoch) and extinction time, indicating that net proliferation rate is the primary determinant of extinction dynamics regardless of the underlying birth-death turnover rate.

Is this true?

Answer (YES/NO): NO